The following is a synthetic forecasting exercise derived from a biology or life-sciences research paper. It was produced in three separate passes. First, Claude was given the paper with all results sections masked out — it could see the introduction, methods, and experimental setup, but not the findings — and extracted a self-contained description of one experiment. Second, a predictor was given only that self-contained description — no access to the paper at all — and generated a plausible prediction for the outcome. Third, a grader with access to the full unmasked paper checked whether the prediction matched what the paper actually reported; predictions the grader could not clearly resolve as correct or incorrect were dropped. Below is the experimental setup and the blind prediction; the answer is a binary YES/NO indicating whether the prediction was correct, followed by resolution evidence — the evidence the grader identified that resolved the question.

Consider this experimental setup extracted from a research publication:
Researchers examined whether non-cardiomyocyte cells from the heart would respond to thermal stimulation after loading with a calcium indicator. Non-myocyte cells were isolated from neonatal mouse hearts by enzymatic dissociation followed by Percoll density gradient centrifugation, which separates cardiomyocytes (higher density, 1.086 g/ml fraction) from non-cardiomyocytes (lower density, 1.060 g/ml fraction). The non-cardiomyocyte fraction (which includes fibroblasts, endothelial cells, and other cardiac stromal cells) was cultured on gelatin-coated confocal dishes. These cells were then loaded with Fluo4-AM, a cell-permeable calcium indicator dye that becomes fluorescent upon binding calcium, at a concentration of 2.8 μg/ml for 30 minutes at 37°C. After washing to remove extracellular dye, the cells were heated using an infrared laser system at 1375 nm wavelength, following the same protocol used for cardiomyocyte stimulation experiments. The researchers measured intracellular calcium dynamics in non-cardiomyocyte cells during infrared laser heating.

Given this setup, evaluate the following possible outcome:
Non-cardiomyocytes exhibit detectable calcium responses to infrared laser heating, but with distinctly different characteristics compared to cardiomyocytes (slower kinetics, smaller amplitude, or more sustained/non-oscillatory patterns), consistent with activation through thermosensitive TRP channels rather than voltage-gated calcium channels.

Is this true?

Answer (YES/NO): NO